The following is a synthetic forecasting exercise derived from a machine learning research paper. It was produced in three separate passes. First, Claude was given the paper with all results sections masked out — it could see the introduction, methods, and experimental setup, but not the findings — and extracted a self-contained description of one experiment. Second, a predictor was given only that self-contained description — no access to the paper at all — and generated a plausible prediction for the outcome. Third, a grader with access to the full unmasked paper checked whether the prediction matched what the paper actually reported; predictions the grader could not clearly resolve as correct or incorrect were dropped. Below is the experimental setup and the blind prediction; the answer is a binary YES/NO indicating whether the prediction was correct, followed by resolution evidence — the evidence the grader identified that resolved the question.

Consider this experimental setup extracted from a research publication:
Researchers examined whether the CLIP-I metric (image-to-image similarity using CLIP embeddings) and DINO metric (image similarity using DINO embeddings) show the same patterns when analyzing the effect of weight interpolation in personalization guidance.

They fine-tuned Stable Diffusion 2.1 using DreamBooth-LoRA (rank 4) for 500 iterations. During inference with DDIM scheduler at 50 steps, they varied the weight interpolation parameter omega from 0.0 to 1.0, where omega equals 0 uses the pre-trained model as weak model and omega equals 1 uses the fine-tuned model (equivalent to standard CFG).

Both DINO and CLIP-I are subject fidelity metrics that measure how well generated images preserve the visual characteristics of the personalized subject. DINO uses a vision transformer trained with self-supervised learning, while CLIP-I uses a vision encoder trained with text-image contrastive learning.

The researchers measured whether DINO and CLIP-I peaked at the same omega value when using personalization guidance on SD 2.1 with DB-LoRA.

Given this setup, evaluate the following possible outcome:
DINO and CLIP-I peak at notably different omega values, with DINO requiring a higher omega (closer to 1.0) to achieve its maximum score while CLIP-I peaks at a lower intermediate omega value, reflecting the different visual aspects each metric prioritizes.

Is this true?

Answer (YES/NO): NO